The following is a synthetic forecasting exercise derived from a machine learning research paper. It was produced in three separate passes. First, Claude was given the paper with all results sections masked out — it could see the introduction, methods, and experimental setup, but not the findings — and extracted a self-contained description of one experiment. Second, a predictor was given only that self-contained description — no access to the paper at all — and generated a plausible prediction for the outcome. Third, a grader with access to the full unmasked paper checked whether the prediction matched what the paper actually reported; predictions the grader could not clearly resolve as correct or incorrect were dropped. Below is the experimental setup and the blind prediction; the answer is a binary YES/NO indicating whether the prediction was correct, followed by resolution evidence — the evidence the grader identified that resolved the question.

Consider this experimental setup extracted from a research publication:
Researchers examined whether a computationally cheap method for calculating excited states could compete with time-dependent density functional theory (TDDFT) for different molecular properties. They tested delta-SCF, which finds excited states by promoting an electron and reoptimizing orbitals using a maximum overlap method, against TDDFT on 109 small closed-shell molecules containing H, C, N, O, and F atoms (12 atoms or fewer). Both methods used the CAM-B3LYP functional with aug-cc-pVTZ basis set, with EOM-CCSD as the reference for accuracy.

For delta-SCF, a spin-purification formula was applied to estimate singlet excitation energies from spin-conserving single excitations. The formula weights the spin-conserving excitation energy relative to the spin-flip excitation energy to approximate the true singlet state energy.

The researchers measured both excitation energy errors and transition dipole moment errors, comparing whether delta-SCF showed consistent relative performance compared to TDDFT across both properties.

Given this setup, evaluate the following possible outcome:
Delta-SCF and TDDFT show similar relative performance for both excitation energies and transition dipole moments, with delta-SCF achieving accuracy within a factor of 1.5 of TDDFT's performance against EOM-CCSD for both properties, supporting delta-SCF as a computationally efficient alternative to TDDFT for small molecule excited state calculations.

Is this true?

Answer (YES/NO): NO